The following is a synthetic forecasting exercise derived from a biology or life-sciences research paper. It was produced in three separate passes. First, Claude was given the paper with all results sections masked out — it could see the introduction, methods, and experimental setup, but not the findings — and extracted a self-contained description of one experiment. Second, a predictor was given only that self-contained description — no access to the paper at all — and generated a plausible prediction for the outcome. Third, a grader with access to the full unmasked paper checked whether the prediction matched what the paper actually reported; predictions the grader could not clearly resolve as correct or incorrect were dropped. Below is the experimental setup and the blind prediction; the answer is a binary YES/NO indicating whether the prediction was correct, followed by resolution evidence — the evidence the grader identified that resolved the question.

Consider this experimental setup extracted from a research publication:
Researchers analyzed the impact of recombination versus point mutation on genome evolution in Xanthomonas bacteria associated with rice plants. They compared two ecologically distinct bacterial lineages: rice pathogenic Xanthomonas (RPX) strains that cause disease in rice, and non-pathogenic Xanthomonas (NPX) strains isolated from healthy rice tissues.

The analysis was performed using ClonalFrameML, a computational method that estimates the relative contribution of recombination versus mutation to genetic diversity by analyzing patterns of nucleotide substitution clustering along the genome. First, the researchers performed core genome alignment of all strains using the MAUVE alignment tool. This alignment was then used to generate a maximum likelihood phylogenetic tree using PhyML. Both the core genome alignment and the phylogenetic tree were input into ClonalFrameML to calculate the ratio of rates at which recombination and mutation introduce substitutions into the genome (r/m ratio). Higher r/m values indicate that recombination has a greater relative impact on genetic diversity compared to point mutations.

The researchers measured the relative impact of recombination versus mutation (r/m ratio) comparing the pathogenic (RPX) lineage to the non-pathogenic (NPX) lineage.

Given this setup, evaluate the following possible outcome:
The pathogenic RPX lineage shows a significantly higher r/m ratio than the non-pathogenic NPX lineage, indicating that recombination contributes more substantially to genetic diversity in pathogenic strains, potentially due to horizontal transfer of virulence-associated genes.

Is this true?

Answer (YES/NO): NO